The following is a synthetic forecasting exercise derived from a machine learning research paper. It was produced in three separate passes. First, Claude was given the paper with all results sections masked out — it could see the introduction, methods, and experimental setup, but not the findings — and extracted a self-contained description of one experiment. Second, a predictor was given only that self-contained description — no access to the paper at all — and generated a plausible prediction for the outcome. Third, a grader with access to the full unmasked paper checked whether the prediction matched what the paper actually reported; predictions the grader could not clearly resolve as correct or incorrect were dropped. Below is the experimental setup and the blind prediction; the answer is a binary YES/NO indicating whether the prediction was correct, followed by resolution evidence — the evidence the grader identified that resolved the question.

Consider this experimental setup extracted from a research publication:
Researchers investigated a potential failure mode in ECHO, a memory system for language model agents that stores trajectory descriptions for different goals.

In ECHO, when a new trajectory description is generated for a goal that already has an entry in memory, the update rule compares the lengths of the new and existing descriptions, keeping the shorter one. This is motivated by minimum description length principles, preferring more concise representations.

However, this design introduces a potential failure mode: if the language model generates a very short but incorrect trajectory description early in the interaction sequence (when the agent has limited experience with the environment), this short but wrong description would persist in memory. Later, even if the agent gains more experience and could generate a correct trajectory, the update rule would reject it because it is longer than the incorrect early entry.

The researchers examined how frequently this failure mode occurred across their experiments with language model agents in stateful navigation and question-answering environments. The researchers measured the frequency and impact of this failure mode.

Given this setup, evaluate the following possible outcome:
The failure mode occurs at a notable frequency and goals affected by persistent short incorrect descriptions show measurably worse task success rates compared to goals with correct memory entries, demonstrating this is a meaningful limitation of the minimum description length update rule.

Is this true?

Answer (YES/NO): NO